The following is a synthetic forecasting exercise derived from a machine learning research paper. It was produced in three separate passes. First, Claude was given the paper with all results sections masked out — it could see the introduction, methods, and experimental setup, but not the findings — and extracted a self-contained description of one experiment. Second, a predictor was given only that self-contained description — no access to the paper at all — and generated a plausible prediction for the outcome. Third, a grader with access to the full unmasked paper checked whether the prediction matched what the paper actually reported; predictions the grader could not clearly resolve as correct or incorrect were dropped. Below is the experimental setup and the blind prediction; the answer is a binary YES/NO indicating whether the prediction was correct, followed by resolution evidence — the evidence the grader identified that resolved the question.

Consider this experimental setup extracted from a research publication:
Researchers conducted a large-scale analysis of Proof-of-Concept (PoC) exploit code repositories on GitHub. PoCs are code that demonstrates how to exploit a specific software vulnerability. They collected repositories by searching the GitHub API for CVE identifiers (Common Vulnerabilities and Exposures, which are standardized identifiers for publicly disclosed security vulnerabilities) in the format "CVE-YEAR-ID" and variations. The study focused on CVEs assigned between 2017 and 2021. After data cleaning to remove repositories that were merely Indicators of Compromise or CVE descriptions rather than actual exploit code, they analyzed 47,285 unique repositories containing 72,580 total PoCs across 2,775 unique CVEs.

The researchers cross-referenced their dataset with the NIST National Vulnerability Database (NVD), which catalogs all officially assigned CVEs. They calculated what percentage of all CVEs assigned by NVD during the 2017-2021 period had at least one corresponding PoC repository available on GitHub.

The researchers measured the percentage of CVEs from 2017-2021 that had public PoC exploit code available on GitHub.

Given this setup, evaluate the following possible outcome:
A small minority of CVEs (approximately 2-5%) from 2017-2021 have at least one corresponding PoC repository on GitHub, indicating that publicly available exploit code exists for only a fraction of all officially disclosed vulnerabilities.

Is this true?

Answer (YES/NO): YES